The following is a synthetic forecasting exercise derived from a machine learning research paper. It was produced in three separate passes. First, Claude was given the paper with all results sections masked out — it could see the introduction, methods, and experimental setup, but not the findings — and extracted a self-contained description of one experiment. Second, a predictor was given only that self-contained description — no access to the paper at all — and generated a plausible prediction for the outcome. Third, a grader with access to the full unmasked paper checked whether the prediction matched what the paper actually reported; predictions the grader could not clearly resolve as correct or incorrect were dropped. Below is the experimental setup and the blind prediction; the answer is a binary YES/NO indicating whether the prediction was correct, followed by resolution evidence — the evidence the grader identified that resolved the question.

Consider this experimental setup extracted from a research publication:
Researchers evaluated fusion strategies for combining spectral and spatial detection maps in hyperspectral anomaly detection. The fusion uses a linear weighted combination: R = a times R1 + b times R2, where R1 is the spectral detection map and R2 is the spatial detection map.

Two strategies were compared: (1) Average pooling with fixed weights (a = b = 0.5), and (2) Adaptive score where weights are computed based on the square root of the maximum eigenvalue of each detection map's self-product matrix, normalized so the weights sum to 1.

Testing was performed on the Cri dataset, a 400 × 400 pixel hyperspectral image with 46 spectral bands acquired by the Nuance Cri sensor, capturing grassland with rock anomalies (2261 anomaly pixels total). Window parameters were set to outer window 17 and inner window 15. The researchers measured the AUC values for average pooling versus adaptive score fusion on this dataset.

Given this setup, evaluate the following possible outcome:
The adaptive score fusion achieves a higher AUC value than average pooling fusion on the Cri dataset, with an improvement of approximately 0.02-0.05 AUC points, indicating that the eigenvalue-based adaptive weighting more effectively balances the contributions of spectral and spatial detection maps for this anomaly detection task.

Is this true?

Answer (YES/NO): NO